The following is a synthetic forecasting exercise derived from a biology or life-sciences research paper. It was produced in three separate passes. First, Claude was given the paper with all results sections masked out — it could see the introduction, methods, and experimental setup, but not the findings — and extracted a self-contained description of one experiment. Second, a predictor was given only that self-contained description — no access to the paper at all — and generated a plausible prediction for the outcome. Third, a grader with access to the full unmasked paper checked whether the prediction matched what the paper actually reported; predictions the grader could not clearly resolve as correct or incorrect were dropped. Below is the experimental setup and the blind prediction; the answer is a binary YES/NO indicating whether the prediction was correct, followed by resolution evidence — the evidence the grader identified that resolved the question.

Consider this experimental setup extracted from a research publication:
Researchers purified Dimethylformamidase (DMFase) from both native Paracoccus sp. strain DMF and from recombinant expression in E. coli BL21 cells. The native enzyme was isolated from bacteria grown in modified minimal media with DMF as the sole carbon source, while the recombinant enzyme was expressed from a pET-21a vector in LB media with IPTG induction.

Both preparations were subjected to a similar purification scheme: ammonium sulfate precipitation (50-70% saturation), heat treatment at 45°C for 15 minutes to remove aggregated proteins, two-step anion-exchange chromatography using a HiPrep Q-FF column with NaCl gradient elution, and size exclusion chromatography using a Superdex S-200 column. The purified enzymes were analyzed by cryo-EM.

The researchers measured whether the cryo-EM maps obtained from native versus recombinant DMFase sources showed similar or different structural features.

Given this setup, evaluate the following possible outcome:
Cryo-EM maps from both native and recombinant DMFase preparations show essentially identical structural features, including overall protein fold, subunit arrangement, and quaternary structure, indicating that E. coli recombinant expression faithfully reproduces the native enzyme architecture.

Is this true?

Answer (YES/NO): YES